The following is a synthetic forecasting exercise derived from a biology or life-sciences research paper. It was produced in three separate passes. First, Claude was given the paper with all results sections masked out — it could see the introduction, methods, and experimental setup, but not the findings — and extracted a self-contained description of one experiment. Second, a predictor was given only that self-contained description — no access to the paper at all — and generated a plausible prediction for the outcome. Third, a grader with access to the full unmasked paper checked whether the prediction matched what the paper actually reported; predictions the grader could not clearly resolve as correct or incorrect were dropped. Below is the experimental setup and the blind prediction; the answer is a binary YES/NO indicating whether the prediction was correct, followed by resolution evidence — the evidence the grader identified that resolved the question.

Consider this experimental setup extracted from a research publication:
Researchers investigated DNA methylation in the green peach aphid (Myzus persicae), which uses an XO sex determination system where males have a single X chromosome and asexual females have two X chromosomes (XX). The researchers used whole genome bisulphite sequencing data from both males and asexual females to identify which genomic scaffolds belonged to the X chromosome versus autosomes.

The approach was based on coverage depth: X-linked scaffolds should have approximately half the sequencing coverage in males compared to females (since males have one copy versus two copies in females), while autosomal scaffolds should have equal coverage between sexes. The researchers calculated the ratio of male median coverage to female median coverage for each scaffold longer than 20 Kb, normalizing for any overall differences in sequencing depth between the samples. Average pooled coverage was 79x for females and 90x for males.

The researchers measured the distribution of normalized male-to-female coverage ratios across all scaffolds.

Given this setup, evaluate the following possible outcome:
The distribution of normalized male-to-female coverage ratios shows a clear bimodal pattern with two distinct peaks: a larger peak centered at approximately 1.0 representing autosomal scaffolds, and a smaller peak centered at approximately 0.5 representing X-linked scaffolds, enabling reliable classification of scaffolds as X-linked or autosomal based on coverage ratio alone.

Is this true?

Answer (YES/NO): NO